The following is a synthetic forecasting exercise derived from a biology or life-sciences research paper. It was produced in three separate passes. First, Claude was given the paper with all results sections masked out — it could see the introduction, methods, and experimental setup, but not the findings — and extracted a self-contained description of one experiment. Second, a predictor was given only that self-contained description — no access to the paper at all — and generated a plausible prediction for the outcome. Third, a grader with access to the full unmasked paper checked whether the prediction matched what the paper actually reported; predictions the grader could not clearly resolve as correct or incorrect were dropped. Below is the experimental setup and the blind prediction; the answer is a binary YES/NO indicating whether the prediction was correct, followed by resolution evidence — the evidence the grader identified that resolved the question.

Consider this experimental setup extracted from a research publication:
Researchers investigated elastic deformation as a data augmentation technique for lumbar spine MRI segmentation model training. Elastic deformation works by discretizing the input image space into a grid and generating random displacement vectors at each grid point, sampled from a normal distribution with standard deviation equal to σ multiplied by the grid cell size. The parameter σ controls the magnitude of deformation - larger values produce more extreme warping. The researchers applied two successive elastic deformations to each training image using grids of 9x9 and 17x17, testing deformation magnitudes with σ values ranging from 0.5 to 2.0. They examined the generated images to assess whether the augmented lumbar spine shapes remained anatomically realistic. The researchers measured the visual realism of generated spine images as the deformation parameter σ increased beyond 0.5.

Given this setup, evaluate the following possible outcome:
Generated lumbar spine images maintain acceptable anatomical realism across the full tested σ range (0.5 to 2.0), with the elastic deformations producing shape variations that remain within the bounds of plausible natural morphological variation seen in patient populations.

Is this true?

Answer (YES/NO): NO